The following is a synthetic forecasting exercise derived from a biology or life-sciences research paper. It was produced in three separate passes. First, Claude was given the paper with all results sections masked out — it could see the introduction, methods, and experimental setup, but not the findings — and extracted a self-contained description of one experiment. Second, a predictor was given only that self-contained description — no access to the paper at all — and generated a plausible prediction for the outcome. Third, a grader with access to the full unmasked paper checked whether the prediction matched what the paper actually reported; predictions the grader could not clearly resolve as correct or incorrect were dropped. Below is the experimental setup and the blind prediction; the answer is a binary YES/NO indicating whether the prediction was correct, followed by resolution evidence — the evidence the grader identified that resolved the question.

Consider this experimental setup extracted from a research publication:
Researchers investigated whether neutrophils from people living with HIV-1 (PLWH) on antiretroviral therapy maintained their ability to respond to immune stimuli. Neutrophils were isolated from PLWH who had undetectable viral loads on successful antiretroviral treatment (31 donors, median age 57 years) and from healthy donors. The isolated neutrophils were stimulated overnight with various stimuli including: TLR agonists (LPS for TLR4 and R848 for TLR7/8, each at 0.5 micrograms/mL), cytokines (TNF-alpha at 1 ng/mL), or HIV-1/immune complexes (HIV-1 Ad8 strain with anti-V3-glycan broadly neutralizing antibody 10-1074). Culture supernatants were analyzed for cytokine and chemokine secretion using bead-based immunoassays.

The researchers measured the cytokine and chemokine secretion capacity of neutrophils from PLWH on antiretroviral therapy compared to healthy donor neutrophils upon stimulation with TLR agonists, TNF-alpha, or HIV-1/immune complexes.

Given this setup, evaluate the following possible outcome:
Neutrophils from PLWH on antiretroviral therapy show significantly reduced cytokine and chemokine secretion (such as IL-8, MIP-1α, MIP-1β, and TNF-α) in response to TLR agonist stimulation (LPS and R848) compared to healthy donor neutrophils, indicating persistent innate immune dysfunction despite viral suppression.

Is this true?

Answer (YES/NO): NO